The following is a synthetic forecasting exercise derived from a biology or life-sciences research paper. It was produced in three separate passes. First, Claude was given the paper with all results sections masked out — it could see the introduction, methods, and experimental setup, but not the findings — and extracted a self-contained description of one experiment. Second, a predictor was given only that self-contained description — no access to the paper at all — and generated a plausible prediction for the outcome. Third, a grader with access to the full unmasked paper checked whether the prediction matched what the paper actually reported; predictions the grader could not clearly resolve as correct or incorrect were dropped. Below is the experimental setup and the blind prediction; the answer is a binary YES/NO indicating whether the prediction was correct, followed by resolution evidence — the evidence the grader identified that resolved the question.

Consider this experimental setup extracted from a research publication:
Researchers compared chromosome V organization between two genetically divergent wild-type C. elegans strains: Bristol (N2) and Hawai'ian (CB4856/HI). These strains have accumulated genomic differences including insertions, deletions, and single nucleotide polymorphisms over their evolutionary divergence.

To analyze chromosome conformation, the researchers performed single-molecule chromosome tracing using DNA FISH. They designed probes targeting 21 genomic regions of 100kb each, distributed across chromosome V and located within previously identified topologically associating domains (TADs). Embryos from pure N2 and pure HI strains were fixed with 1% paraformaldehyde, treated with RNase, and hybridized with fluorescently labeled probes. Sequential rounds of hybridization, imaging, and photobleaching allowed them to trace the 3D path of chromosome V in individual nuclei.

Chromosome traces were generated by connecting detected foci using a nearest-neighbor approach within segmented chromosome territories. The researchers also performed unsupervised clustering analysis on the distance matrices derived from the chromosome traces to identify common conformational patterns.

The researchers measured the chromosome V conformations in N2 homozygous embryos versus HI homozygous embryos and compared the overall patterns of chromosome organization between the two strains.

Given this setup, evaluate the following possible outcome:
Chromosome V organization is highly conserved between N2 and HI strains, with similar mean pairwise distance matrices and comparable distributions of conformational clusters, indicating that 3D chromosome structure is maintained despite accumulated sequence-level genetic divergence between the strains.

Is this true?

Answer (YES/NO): YES